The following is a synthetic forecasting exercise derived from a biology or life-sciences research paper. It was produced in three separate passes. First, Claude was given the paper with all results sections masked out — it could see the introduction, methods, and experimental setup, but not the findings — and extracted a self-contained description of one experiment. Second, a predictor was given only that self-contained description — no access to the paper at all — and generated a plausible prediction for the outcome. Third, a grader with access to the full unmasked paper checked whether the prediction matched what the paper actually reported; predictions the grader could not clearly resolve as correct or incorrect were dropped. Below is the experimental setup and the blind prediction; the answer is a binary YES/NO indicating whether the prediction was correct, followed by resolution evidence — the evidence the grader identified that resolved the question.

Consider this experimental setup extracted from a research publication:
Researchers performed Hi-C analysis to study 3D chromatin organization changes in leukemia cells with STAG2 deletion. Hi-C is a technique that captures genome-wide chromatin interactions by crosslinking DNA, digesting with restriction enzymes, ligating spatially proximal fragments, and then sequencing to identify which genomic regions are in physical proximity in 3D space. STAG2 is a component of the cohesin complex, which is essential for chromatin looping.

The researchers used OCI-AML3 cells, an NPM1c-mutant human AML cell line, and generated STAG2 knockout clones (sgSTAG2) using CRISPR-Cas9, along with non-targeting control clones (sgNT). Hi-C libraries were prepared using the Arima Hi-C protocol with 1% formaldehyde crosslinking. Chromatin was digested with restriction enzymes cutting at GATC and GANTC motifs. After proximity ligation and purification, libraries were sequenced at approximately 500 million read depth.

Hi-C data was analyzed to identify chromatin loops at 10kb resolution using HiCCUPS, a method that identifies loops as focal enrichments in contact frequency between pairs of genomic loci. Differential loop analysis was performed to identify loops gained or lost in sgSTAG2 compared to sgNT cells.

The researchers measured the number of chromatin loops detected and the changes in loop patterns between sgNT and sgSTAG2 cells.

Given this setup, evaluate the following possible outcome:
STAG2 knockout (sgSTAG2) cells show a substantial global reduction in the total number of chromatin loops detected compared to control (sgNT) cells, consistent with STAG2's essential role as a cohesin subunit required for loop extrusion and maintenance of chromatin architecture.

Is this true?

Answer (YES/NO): NO